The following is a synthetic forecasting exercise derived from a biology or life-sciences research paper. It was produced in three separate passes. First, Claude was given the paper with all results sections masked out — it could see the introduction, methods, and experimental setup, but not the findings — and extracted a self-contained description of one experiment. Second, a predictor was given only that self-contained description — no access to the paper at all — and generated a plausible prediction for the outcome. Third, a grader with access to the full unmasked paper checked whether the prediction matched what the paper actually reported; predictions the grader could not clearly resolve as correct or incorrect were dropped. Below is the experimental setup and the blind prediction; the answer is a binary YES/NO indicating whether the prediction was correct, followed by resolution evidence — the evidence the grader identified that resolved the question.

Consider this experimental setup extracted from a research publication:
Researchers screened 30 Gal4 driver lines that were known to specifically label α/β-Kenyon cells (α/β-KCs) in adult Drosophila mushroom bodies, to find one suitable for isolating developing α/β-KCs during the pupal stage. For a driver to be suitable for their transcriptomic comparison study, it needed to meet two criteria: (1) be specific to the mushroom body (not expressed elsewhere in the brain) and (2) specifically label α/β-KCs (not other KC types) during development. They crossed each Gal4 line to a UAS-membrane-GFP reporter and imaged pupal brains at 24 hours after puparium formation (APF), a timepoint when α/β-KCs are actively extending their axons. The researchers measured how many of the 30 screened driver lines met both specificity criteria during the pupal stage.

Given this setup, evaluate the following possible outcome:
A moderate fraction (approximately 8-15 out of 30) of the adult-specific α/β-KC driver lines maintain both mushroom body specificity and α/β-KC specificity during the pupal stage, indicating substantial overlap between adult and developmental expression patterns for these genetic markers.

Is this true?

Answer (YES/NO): NO